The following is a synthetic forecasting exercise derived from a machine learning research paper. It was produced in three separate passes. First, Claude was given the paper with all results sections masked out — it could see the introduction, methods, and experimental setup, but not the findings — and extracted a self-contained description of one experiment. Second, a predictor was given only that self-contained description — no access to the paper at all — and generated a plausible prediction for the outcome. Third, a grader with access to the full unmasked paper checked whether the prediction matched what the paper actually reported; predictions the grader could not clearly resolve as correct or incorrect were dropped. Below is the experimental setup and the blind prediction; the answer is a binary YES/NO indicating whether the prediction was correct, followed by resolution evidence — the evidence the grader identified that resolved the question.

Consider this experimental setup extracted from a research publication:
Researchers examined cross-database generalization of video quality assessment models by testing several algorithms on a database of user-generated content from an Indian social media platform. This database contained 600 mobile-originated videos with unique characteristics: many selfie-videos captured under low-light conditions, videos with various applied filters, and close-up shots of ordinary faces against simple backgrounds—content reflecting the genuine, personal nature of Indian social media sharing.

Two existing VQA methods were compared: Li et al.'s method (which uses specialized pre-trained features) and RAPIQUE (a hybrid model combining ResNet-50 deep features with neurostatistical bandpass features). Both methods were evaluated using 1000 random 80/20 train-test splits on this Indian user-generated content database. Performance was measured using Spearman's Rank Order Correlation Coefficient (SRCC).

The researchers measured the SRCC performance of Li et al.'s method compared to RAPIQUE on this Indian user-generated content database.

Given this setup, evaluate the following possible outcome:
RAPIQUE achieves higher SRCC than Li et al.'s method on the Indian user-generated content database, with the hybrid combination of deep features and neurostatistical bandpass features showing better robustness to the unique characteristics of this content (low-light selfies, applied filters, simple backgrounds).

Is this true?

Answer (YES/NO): YES